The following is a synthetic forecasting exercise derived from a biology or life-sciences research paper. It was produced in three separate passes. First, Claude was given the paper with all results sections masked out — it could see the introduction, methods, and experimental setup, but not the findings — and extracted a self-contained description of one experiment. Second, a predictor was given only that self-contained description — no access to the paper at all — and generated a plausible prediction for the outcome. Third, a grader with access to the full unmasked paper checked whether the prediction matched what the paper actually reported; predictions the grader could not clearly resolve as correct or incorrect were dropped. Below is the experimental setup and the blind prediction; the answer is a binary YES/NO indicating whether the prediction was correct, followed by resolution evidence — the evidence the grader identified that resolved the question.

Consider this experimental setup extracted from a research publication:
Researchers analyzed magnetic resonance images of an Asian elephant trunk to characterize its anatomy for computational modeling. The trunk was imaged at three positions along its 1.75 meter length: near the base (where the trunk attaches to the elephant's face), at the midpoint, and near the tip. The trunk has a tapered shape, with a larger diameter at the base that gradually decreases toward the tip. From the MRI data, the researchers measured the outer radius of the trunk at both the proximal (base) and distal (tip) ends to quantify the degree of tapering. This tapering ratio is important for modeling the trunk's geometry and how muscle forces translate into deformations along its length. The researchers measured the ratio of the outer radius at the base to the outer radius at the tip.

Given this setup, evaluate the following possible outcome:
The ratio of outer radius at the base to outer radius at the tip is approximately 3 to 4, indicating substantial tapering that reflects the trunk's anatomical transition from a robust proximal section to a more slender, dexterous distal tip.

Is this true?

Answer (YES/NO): YES